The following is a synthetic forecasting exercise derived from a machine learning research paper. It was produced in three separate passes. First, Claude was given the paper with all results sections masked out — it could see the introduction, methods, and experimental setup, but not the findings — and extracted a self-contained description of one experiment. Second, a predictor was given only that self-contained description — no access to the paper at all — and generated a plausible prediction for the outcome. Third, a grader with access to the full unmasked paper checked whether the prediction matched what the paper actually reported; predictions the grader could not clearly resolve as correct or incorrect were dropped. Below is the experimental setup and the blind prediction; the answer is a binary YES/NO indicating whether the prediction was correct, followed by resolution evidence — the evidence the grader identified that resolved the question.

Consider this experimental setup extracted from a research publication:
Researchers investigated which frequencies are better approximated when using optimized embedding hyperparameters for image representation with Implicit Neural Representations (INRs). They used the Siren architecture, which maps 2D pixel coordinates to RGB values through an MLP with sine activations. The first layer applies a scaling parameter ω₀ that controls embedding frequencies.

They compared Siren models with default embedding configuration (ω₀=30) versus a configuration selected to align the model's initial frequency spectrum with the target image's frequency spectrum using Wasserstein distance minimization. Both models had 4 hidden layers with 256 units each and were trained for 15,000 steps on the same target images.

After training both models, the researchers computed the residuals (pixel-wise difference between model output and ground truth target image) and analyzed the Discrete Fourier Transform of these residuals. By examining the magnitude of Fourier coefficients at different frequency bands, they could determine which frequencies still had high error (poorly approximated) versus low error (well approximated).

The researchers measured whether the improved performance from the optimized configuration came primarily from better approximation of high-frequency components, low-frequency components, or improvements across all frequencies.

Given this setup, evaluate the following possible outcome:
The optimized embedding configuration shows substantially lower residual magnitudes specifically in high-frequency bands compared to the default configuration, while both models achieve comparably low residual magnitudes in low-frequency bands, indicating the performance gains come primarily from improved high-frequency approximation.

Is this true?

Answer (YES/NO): NO